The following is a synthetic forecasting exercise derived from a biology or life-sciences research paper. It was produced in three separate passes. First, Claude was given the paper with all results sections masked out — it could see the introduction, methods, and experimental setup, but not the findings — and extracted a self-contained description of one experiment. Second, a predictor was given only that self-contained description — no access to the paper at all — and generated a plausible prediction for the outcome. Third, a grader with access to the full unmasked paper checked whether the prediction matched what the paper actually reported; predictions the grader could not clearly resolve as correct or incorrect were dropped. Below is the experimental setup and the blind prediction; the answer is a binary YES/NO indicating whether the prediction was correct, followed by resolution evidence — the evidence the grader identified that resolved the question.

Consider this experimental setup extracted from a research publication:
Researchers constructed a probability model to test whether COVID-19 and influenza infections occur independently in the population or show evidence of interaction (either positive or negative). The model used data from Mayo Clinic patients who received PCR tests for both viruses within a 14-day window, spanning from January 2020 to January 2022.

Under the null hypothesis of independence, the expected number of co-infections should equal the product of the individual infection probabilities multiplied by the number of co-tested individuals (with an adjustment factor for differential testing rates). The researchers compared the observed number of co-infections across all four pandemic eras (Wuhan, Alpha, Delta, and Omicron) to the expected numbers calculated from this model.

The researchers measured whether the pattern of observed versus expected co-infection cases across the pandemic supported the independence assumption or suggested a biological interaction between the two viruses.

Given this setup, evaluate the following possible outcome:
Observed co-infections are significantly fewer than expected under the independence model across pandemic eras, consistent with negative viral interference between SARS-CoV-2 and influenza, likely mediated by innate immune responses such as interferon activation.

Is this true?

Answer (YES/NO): NO